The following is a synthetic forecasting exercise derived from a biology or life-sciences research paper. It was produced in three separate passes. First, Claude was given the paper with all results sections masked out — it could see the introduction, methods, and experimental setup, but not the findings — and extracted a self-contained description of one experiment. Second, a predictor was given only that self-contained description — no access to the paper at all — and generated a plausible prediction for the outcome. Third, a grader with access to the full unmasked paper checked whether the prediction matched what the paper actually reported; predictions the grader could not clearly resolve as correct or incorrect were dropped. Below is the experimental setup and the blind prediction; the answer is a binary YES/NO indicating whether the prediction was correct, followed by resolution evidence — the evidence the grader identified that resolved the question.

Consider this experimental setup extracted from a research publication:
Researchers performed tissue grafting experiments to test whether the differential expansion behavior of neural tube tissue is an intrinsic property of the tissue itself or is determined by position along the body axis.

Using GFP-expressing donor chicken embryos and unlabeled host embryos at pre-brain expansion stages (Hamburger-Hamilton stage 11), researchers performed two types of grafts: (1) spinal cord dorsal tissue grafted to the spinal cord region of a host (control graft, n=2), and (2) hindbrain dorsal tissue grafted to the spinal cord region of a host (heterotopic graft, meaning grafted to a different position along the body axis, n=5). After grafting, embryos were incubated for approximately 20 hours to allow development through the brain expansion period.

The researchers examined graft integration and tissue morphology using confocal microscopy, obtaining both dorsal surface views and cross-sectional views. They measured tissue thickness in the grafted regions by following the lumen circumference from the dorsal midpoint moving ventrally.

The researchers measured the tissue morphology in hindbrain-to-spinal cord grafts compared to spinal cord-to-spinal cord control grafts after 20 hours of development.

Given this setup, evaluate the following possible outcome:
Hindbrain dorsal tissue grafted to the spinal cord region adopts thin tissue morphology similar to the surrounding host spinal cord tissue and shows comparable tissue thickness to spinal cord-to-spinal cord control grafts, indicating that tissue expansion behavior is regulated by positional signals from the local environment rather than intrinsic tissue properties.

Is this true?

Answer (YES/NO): NO